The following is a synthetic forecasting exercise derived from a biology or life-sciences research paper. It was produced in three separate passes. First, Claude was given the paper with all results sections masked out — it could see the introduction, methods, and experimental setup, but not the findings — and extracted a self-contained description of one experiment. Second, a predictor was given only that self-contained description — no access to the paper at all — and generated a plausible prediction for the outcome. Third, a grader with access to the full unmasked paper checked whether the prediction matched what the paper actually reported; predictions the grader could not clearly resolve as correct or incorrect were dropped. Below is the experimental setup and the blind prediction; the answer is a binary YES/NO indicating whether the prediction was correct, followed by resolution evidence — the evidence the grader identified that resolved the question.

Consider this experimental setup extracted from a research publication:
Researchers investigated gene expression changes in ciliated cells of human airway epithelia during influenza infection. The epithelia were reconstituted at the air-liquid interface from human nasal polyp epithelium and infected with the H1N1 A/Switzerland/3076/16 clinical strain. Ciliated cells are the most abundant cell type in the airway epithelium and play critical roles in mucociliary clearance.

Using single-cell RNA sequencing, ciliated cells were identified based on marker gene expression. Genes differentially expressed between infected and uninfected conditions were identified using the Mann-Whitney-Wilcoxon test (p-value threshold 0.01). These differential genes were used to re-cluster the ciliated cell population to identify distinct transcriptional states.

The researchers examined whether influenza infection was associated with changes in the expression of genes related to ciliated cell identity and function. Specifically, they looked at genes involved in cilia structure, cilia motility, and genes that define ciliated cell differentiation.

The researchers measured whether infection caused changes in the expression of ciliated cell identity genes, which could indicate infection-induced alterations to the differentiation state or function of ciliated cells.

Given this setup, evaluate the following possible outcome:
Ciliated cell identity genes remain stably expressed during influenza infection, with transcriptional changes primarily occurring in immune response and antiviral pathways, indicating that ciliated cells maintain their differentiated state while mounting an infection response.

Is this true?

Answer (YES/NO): NO